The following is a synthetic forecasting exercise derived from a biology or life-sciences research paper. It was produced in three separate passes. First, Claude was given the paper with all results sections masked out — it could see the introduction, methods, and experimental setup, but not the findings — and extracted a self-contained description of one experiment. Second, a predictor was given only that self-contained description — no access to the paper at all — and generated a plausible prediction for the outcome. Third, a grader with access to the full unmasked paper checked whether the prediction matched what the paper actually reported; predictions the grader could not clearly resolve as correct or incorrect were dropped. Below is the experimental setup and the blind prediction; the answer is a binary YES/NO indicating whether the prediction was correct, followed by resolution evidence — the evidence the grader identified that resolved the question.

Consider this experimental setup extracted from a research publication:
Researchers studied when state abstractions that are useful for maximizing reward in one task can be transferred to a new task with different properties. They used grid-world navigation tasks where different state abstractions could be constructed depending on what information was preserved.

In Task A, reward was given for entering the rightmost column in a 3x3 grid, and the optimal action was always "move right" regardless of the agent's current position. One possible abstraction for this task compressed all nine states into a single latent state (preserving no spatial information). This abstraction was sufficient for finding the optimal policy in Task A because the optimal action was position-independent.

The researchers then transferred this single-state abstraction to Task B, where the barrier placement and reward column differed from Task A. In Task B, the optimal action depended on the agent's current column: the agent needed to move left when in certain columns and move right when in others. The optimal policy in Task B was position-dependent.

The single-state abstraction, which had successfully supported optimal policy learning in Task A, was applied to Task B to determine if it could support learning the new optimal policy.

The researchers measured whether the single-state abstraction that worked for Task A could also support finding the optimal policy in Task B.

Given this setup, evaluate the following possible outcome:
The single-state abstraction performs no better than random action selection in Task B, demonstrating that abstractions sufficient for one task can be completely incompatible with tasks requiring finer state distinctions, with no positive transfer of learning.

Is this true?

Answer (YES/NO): NO